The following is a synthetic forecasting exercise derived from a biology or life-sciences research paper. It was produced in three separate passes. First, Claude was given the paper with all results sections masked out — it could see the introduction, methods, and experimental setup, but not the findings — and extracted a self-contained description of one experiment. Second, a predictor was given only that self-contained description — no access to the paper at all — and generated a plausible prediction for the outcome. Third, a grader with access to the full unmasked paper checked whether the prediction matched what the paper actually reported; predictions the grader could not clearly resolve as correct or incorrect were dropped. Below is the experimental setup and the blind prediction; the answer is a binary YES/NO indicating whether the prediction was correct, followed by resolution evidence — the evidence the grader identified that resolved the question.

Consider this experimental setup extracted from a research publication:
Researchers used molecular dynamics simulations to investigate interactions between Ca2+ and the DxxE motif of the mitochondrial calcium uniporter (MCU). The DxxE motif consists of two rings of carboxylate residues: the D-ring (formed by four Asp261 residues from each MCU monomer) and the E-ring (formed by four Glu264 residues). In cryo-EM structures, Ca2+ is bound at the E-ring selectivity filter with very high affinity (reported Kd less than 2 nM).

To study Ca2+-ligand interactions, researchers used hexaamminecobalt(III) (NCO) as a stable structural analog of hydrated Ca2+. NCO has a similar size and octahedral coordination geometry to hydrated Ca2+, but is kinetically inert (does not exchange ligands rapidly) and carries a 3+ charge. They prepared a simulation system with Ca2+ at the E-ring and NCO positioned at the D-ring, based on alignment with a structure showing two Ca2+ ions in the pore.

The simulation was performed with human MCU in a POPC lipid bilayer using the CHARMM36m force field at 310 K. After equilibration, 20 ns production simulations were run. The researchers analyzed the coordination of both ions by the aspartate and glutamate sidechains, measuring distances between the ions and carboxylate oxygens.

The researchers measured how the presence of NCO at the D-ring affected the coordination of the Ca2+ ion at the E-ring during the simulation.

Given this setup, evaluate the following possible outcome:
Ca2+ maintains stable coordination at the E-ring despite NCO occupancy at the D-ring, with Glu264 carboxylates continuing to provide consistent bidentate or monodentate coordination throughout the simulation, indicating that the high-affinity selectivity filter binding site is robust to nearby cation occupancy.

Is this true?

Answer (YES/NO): NO